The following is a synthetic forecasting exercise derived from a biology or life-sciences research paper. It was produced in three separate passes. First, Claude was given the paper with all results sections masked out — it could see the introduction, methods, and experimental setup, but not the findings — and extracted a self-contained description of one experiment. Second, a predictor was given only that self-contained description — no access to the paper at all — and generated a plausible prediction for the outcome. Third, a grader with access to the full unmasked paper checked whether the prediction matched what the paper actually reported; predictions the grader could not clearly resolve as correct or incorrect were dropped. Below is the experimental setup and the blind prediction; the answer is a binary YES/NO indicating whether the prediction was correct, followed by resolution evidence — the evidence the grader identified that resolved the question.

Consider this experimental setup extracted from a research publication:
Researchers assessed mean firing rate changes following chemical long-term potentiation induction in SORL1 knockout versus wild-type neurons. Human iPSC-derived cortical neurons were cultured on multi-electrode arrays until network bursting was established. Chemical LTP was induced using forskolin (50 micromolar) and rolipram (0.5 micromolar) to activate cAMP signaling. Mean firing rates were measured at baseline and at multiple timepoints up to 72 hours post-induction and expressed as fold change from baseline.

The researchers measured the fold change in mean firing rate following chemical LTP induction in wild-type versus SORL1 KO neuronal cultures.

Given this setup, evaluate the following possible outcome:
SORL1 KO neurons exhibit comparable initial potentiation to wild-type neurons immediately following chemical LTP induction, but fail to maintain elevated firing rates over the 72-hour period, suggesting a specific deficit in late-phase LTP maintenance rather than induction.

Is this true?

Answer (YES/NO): NO